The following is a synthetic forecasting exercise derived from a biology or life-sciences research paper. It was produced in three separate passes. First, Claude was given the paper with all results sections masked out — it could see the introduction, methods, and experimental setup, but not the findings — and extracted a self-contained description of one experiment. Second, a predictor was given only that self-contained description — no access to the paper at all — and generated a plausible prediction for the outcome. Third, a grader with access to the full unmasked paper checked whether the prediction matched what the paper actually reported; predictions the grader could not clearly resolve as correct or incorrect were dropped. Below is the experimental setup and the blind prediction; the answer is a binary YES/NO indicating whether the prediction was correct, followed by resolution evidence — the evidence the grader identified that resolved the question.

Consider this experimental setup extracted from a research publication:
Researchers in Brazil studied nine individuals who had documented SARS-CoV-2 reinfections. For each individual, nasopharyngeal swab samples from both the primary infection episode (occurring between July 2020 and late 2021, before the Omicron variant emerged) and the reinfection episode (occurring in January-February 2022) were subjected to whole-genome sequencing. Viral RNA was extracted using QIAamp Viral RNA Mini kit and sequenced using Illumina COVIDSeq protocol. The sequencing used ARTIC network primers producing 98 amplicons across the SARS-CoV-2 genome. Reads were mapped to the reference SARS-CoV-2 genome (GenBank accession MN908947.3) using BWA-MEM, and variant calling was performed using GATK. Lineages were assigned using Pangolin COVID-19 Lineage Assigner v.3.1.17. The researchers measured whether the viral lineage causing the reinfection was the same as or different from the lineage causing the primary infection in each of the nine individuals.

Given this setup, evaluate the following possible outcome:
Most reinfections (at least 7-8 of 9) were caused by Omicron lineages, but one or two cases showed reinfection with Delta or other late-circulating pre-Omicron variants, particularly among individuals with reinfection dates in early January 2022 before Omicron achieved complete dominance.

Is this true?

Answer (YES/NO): NO